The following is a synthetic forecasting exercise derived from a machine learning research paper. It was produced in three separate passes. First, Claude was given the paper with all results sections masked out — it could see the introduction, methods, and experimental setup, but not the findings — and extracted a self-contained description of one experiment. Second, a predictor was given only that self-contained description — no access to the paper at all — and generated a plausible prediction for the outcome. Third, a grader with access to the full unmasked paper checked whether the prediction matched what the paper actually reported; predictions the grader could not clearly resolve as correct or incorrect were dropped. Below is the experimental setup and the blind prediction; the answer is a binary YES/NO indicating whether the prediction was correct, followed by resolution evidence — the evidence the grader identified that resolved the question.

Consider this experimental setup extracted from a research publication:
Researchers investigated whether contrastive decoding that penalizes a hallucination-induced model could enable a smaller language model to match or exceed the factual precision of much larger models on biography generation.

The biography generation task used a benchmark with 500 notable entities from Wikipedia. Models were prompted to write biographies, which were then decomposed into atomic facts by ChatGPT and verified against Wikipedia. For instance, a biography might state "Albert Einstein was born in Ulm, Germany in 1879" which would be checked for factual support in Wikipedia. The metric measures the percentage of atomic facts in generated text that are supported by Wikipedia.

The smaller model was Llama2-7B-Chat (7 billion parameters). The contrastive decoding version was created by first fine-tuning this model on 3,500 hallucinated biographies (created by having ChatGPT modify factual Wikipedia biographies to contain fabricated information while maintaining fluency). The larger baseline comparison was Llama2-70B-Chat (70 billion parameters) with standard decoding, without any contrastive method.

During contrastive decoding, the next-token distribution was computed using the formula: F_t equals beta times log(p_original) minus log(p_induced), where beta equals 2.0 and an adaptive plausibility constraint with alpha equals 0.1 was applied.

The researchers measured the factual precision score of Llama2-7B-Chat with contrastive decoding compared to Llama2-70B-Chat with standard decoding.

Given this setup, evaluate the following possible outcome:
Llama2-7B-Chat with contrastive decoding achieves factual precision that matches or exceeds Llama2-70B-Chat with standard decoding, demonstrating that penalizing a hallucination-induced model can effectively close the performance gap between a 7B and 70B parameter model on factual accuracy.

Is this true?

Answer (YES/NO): YES